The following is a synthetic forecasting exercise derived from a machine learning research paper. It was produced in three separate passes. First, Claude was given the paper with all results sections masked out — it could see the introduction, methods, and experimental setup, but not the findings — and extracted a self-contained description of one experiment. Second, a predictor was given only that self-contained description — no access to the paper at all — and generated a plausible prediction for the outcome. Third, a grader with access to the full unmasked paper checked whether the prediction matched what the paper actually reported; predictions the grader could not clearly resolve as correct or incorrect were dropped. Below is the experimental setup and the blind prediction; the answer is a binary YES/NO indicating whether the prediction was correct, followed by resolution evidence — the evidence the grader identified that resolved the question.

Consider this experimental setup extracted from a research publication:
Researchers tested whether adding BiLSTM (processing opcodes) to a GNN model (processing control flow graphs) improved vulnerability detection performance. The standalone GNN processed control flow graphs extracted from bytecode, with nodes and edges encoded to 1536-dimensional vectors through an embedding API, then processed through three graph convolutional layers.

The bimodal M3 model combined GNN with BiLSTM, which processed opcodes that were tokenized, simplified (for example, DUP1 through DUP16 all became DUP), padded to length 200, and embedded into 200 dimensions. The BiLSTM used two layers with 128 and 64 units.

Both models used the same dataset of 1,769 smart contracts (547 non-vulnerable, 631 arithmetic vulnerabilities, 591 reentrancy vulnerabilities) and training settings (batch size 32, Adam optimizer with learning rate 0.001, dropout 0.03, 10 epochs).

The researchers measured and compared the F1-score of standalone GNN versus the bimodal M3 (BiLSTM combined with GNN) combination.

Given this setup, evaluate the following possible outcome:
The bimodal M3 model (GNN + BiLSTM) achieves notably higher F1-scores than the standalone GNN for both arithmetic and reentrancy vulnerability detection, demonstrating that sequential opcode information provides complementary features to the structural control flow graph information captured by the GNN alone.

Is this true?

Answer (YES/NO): YES